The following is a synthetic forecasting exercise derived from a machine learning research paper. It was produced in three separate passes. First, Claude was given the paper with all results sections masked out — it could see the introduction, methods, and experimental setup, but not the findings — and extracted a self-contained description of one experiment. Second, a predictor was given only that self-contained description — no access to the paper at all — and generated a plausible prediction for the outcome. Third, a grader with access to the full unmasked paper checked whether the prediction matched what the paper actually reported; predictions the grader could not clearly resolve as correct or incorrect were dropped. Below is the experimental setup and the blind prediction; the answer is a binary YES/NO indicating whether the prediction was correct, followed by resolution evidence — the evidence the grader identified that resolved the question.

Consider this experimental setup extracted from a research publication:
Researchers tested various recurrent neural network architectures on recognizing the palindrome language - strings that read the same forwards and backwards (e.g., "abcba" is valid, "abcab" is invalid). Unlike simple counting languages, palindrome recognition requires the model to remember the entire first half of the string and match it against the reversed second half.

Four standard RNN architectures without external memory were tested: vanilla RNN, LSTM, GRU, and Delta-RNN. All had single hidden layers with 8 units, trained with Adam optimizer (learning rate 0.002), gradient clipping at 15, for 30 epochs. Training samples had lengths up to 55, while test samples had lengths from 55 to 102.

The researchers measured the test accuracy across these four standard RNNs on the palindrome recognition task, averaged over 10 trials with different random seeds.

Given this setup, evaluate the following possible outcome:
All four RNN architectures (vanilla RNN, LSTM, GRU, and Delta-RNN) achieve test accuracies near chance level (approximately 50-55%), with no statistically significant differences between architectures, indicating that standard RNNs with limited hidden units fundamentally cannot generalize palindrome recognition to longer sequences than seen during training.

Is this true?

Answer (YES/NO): NO